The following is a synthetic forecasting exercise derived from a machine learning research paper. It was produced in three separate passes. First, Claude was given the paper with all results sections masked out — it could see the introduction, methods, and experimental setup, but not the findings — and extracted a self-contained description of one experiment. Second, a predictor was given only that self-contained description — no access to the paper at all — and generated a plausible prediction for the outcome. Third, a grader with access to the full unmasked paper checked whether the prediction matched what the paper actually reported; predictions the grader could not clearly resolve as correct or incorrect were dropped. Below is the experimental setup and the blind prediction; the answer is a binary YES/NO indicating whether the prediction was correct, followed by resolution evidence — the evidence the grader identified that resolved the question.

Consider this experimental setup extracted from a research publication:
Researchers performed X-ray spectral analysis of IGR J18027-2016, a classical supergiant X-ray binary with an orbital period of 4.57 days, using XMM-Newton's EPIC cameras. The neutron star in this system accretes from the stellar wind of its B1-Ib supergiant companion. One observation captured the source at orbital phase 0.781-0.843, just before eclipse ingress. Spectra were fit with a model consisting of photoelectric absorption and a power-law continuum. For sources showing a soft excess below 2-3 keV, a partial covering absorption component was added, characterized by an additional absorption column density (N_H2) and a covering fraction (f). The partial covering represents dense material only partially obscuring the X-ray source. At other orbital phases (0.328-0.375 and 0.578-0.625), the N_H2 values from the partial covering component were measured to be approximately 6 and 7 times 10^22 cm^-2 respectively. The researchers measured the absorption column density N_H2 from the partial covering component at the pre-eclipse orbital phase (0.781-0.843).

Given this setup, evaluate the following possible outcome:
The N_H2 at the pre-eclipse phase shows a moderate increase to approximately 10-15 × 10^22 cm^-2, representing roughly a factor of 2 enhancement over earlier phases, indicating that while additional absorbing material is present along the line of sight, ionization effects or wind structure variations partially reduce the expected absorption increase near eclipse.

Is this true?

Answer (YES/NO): NO